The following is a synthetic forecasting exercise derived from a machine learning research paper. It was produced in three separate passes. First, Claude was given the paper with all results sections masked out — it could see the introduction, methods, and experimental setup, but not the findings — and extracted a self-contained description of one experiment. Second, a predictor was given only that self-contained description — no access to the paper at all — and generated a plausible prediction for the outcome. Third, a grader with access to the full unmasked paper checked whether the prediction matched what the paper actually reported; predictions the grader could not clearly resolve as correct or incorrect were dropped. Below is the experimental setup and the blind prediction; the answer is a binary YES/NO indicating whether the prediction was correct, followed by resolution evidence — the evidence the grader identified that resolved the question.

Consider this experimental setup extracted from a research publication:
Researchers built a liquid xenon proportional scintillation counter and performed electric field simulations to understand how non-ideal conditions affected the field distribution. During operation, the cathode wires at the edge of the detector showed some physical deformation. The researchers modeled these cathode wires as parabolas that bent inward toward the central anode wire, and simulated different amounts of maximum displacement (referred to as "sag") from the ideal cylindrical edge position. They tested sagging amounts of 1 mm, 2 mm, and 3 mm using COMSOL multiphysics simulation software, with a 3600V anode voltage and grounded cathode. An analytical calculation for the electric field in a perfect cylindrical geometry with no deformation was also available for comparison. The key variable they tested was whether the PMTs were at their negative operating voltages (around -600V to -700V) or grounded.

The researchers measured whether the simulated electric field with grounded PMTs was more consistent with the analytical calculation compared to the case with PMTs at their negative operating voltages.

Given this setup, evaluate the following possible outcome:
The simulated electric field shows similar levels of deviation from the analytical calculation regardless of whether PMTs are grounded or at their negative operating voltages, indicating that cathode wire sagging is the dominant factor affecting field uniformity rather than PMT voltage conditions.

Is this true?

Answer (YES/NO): NO